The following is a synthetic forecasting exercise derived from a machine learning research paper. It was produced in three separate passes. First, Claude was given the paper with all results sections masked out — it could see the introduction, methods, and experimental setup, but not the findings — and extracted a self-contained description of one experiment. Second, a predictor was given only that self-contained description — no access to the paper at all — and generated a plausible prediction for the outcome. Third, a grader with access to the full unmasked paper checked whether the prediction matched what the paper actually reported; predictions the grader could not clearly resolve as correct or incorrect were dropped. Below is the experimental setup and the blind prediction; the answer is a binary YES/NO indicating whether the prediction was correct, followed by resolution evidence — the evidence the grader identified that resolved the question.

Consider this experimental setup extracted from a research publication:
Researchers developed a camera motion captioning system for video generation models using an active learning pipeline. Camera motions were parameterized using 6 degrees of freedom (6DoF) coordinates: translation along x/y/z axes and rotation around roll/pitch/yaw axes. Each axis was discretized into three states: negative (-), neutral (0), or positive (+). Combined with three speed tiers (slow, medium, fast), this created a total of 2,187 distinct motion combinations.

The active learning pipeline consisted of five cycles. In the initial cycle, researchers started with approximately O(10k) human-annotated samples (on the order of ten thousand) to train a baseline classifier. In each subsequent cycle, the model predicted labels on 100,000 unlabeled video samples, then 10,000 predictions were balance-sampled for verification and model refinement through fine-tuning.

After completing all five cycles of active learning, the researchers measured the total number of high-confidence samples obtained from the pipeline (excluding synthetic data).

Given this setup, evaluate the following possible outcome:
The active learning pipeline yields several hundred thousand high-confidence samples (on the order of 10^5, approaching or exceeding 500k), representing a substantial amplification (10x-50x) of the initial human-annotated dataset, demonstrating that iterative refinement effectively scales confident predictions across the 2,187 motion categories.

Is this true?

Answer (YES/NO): NO